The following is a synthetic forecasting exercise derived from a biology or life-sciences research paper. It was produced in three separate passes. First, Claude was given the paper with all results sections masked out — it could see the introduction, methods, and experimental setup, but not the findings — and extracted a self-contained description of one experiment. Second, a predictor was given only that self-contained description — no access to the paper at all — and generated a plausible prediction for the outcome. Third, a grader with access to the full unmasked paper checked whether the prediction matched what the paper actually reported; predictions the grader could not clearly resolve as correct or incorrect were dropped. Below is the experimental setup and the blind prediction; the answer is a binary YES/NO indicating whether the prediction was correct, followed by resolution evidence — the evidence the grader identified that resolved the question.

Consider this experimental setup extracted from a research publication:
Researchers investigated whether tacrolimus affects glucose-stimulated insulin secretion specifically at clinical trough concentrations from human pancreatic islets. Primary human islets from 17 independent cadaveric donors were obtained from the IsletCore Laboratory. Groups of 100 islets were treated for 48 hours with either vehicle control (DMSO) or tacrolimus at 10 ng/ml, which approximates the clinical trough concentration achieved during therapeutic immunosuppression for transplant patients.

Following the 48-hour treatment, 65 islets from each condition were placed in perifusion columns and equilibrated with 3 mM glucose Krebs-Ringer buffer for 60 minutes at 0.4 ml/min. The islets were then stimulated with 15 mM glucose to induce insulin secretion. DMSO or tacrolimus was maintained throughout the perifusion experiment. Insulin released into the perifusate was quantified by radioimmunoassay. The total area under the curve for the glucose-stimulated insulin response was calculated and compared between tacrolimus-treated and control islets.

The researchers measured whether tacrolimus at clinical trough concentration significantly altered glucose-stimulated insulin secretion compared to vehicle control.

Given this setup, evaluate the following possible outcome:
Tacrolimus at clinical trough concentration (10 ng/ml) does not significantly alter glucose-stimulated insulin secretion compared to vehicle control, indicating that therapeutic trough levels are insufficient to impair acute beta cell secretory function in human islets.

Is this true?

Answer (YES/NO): NO